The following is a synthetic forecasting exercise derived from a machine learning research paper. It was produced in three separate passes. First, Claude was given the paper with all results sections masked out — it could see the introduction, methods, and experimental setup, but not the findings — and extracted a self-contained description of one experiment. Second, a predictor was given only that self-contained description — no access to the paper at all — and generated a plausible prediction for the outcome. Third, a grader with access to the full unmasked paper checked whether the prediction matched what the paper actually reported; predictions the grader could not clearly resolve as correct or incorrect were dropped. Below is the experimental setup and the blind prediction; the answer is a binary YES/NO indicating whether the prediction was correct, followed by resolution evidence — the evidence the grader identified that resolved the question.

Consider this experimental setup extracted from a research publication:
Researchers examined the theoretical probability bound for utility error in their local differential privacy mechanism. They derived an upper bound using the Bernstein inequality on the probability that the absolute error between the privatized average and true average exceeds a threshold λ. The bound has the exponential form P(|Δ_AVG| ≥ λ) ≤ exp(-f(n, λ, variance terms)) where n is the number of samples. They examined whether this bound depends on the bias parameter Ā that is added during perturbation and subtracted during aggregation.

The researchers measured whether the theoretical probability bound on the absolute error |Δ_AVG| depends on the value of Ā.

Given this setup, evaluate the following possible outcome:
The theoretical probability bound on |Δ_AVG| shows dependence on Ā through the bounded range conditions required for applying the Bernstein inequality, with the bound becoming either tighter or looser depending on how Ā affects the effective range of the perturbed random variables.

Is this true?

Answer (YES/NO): NO